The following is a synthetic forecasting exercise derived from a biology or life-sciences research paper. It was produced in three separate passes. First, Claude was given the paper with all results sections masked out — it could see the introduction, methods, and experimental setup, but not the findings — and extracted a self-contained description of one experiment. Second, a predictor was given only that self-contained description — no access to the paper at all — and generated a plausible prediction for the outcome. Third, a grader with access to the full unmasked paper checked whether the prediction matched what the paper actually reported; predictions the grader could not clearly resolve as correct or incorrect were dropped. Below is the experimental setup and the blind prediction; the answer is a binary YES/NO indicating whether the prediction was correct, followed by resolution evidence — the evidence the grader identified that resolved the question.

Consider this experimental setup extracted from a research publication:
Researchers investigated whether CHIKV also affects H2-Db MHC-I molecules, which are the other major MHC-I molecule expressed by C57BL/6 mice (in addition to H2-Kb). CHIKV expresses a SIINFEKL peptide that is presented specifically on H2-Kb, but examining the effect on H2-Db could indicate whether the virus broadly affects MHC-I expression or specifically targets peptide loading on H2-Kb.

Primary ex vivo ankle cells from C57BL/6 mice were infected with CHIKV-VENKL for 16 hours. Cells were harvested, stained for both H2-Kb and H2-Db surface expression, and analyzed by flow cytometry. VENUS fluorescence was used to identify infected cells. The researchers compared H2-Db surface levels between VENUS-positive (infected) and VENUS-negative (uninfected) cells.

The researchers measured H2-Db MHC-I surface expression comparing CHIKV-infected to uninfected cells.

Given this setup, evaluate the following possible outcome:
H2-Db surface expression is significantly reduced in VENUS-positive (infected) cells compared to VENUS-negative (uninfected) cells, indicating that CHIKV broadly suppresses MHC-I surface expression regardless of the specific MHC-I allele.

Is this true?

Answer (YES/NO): YES